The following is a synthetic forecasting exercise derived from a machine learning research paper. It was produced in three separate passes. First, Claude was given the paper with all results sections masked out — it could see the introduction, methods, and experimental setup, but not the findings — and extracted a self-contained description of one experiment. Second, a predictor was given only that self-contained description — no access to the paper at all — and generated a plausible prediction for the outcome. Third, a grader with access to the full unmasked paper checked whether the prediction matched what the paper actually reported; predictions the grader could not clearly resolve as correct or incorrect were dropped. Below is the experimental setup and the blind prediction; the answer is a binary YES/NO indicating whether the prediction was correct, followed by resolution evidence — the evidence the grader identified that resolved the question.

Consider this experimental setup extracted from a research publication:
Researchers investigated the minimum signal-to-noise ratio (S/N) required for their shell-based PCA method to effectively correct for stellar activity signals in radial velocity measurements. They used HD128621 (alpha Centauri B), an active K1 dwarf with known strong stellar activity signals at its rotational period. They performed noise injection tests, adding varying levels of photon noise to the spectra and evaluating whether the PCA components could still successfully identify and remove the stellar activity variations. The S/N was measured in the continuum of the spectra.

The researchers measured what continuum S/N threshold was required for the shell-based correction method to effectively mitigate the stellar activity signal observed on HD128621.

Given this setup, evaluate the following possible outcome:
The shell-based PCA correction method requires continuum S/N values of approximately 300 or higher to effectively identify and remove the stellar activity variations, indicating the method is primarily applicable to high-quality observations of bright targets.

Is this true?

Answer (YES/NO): NO